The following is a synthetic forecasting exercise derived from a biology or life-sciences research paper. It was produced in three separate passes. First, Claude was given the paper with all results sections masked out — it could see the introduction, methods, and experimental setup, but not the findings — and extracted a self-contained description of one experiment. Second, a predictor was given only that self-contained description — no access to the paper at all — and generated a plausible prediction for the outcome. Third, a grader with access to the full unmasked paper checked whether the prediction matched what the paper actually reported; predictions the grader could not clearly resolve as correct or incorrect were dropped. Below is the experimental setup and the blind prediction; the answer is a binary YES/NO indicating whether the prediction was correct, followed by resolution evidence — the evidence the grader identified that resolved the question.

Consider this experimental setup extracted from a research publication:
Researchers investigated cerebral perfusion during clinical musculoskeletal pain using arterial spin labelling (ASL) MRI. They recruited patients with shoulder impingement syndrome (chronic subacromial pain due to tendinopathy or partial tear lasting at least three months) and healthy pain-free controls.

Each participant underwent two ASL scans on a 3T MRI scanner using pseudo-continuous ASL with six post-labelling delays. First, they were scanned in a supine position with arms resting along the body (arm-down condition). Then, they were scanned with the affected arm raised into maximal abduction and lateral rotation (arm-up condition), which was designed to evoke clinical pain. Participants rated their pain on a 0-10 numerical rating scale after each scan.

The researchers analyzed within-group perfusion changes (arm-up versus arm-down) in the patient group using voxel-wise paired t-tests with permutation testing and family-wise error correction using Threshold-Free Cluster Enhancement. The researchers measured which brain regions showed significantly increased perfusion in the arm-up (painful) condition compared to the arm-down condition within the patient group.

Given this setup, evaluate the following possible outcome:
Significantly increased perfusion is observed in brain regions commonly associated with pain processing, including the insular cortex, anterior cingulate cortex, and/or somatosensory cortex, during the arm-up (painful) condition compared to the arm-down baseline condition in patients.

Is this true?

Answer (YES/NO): YES